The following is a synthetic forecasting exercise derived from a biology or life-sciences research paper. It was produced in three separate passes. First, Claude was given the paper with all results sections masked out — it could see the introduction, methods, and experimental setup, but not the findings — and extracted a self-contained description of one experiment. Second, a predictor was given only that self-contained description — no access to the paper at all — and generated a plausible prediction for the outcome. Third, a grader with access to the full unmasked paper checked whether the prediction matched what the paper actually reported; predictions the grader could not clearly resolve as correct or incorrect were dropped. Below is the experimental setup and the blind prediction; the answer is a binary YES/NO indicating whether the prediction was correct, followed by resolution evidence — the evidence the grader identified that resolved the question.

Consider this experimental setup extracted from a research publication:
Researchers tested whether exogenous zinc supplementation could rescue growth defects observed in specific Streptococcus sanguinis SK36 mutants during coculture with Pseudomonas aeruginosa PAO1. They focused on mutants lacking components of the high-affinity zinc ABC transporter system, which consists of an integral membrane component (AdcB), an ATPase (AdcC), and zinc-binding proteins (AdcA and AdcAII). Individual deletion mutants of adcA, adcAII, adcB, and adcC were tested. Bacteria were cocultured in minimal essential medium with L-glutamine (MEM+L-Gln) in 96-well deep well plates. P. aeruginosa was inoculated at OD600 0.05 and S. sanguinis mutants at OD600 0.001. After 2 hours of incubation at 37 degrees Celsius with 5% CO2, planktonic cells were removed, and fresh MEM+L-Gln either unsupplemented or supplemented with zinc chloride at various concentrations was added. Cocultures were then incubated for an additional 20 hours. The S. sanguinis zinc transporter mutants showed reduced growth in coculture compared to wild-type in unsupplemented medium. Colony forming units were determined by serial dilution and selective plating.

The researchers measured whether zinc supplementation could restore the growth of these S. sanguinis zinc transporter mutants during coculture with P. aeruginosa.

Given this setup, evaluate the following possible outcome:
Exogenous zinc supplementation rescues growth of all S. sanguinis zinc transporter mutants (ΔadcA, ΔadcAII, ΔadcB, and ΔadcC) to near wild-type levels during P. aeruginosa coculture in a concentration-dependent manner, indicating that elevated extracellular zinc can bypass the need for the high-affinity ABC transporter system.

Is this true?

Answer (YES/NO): NO